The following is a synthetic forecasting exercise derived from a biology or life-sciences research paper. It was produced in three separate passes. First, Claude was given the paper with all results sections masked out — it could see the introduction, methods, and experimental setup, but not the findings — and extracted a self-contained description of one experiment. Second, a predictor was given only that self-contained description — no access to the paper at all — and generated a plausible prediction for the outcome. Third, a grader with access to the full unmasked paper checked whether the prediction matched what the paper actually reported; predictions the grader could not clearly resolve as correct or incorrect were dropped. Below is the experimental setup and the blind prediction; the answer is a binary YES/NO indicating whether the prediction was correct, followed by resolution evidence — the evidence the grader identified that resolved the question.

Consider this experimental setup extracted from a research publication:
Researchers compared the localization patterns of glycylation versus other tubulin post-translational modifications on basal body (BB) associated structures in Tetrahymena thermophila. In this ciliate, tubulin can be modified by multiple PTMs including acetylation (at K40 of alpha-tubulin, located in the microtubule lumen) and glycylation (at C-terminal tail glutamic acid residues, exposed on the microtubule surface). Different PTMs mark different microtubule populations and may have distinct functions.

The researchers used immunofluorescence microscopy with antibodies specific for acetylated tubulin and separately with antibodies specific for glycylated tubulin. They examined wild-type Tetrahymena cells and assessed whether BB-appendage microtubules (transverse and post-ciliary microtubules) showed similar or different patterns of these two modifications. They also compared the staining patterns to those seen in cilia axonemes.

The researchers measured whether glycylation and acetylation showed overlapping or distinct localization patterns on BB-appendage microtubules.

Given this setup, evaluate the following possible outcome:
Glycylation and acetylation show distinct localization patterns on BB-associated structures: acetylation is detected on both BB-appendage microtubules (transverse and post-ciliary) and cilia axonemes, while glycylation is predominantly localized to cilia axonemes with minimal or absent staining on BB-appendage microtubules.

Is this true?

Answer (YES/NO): NO